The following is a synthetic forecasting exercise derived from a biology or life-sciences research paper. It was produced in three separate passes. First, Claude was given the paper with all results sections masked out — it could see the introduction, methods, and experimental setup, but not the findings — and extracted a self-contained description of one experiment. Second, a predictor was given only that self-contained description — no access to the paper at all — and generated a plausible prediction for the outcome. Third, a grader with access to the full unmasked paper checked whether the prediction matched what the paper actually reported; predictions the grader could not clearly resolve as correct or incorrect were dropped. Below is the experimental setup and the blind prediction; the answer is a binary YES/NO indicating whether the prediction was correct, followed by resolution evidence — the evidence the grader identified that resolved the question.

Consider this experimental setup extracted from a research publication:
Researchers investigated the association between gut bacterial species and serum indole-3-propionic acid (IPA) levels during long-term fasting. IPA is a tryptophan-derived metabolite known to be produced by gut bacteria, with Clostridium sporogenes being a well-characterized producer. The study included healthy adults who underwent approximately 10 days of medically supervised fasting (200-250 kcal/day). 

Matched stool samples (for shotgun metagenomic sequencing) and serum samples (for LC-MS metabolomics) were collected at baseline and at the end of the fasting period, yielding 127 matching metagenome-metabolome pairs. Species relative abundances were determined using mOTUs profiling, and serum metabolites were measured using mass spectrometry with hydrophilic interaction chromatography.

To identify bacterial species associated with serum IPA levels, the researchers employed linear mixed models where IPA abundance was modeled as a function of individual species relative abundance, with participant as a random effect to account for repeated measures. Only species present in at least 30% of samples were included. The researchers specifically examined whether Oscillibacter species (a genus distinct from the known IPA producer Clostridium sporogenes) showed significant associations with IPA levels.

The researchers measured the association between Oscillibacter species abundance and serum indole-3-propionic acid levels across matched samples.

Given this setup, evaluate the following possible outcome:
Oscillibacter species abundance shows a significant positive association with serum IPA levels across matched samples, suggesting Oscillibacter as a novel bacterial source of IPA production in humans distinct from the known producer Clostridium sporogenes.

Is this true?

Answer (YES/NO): YES